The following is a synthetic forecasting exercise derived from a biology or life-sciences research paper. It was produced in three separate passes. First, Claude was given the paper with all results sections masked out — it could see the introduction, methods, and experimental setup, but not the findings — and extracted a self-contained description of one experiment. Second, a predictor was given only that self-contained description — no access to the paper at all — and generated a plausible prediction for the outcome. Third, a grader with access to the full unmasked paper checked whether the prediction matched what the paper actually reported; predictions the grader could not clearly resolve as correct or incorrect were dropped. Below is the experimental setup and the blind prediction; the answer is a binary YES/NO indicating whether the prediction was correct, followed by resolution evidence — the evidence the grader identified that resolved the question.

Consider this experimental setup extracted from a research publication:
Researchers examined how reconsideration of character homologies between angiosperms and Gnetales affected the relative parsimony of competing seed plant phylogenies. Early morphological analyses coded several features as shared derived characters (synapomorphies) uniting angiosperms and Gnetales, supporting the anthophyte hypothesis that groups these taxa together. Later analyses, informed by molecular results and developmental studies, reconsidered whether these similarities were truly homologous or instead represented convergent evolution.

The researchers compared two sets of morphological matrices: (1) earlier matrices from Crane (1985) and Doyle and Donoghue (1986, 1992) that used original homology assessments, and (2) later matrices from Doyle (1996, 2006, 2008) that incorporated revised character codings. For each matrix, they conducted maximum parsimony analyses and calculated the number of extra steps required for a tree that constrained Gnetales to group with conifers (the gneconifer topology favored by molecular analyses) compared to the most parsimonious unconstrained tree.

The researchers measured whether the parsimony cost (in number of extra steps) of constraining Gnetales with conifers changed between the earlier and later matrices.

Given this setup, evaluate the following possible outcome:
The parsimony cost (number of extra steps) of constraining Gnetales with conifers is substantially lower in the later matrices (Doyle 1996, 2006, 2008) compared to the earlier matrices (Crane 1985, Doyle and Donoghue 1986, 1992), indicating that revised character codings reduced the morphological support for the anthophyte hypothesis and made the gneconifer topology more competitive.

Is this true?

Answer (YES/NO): YES